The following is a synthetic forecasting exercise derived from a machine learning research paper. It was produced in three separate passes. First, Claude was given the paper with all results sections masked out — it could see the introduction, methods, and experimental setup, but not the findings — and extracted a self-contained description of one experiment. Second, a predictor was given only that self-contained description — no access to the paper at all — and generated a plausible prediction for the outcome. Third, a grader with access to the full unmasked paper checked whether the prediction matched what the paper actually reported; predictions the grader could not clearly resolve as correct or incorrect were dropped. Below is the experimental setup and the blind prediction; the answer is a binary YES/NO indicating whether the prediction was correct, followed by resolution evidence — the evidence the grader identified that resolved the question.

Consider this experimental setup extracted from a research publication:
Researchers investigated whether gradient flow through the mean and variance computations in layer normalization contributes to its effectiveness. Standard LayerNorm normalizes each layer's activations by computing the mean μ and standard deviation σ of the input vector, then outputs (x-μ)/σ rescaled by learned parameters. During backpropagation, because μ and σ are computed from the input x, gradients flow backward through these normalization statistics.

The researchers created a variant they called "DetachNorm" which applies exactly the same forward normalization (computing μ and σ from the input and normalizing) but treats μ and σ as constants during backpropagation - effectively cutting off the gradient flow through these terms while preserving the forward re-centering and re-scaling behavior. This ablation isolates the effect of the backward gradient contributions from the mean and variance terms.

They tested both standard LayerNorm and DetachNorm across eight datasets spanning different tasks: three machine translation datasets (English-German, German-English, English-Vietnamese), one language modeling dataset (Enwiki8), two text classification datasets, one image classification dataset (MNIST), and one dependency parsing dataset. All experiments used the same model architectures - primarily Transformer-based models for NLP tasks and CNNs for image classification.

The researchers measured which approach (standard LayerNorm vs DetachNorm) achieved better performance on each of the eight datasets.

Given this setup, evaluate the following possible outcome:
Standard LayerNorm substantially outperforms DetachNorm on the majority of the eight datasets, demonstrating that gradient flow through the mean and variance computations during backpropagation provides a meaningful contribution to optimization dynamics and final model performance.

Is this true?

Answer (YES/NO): YES